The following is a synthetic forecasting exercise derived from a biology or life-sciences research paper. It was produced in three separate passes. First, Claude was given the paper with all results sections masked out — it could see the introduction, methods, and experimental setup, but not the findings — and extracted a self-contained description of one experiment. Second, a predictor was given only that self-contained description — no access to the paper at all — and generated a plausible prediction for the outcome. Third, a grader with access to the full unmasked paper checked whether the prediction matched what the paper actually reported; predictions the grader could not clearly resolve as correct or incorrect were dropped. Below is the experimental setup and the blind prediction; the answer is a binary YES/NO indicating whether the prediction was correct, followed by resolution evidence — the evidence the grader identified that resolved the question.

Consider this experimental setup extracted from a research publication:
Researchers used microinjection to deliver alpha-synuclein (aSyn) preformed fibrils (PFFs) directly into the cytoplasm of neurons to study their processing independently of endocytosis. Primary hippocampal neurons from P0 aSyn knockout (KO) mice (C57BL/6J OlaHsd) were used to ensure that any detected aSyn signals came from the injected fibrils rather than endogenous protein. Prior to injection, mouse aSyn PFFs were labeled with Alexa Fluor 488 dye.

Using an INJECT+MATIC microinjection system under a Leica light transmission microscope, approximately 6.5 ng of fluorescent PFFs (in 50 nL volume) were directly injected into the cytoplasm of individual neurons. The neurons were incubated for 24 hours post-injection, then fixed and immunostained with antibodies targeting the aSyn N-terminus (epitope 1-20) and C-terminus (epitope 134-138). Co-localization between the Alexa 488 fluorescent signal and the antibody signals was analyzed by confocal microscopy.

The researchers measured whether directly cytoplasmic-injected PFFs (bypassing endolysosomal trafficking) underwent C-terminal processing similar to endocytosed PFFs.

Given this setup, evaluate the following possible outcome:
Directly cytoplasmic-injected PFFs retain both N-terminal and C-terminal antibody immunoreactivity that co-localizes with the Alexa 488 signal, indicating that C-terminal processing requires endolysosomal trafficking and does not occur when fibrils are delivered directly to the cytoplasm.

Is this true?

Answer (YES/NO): NO